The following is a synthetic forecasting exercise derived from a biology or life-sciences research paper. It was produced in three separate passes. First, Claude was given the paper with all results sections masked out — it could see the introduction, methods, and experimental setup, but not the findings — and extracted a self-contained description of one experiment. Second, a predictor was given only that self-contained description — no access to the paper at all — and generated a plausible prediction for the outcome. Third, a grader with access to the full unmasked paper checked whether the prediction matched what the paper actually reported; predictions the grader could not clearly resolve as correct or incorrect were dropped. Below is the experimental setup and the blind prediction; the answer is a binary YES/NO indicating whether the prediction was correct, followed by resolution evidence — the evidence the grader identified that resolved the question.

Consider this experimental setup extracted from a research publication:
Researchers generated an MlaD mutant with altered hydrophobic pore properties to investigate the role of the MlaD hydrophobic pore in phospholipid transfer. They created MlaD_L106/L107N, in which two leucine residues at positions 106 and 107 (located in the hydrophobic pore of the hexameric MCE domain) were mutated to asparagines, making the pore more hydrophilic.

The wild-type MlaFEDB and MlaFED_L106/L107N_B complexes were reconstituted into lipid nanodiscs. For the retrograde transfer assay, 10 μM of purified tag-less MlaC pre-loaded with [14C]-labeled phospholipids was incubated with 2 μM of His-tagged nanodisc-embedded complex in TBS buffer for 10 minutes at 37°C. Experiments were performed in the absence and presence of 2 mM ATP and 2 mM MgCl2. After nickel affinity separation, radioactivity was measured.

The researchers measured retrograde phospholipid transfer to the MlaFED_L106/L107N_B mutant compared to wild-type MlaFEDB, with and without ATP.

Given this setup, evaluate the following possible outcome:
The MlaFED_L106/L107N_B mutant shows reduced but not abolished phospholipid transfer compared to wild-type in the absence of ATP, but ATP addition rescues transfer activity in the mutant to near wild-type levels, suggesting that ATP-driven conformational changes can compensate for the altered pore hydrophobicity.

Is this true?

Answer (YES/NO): NO